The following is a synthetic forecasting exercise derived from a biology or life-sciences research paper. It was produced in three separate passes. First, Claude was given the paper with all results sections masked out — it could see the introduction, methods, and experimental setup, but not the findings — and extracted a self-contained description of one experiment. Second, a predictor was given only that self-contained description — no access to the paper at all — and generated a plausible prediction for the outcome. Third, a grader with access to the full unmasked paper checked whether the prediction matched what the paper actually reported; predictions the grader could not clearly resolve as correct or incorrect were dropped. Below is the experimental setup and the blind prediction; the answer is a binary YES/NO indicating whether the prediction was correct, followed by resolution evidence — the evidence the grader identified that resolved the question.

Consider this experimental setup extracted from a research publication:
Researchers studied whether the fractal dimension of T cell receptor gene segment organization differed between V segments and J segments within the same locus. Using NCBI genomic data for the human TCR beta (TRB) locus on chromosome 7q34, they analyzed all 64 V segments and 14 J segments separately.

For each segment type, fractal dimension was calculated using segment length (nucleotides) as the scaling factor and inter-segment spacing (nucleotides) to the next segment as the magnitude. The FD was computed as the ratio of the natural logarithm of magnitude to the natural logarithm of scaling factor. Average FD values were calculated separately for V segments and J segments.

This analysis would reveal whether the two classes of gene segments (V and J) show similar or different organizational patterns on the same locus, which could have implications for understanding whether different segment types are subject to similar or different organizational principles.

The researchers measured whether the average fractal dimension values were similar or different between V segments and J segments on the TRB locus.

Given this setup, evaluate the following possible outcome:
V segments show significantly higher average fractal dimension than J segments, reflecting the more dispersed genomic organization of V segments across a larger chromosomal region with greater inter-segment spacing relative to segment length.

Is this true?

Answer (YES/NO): NO